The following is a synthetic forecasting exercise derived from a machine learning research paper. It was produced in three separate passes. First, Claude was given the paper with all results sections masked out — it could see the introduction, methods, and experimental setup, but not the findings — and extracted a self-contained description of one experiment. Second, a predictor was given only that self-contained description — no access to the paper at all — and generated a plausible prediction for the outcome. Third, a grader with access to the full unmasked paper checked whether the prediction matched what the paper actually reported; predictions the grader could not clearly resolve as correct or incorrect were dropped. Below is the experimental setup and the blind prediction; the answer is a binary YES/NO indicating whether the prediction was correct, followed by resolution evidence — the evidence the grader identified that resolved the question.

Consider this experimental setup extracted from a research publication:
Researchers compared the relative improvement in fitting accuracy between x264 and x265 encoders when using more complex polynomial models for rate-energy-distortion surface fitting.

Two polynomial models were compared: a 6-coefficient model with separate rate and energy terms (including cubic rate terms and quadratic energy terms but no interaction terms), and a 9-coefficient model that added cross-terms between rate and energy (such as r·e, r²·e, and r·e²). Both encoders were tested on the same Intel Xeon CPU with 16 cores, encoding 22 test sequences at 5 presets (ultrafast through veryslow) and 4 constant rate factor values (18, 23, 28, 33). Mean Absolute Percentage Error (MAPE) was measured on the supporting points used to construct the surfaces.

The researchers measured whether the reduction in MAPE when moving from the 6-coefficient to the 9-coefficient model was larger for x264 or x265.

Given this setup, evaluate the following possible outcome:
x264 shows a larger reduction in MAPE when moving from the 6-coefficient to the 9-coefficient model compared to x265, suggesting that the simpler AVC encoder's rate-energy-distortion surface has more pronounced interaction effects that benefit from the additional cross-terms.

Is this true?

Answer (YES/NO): YES